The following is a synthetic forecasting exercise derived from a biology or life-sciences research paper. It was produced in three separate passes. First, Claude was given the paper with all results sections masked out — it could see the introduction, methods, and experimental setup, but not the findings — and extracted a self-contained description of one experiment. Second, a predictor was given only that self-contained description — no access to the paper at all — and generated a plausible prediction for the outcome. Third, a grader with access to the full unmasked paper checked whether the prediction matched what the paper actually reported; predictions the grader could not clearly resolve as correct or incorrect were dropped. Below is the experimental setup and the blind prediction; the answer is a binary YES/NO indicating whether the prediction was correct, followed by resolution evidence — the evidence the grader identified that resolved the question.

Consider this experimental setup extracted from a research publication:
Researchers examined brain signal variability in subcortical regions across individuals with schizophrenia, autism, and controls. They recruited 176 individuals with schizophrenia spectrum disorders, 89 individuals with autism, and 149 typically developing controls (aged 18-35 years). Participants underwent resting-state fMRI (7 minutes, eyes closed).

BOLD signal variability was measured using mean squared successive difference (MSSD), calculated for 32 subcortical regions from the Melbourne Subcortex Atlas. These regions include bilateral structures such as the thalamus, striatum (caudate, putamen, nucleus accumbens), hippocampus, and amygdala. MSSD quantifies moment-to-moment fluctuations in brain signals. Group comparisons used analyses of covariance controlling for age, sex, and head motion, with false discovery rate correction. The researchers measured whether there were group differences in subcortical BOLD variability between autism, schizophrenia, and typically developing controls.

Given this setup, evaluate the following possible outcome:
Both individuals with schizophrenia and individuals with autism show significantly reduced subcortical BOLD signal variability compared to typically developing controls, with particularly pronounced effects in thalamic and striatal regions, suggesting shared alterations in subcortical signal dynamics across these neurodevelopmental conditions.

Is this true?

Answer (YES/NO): NO